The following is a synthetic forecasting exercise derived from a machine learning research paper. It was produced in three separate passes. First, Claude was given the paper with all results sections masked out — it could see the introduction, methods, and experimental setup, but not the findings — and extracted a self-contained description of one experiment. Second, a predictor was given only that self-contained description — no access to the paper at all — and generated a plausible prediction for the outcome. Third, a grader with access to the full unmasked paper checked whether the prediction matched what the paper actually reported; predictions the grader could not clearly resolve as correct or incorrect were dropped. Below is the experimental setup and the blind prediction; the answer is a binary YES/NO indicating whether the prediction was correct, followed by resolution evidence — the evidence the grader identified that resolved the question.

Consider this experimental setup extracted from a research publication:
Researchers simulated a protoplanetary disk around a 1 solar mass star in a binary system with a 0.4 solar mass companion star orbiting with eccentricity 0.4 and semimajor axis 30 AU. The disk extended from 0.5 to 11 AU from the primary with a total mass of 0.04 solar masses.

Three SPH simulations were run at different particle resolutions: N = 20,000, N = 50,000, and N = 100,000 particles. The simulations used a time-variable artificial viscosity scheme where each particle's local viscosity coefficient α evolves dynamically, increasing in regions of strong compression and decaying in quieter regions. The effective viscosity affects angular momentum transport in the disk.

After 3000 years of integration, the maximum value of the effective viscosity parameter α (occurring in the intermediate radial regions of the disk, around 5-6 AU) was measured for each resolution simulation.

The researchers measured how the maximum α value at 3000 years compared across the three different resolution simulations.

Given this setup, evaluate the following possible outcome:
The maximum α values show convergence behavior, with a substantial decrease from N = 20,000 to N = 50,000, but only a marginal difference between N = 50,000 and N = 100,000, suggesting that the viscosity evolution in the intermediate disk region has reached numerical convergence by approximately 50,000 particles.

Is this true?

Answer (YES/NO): NO